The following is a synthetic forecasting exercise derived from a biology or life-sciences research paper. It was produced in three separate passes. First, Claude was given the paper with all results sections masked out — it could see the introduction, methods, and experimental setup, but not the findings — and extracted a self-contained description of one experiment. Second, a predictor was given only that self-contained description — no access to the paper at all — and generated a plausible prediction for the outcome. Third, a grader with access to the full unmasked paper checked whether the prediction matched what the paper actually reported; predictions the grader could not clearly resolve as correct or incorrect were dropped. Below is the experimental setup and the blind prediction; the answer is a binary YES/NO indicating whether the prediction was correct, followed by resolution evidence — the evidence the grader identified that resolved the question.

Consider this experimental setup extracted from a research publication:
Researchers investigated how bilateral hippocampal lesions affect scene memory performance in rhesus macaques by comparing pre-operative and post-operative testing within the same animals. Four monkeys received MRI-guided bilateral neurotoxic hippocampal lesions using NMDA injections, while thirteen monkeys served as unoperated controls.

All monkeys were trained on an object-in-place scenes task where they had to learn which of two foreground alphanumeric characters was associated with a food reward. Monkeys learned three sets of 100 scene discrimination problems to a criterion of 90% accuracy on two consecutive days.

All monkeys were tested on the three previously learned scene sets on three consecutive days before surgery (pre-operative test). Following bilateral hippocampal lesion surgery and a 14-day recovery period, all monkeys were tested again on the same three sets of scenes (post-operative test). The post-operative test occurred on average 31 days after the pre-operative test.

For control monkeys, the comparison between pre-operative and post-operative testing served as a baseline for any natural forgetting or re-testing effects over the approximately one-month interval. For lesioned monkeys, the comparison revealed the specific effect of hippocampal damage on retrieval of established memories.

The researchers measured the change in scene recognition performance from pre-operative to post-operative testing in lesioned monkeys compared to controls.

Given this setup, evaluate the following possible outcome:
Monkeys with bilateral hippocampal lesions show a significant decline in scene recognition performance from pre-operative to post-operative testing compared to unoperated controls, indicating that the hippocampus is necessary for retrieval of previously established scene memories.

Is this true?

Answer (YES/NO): YES